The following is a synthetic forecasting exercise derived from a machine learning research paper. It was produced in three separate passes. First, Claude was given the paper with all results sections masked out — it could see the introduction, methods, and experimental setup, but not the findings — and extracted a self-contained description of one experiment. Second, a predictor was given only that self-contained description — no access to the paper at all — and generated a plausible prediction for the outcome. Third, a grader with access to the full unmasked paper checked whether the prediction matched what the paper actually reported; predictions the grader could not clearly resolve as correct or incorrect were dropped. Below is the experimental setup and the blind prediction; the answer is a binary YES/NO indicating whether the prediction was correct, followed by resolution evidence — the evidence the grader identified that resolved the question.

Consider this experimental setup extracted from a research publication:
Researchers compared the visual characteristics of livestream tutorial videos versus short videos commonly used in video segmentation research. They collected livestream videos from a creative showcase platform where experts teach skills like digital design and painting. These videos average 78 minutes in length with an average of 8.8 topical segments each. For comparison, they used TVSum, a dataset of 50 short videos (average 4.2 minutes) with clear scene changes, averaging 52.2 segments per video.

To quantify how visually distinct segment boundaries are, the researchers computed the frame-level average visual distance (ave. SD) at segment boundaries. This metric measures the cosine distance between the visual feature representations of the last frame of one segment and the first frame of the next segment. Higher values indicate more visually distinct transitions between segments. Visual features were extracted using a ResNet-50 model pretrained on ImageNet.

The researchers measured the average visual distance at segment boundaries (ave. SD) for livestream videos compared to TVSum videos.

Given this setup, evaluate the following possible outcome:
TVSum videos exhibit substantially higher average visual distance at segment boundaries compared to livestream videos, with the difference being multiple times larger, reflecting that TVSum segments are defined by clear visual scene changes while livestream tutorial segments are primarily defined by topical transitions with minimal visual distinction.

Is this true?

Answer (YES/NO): YES